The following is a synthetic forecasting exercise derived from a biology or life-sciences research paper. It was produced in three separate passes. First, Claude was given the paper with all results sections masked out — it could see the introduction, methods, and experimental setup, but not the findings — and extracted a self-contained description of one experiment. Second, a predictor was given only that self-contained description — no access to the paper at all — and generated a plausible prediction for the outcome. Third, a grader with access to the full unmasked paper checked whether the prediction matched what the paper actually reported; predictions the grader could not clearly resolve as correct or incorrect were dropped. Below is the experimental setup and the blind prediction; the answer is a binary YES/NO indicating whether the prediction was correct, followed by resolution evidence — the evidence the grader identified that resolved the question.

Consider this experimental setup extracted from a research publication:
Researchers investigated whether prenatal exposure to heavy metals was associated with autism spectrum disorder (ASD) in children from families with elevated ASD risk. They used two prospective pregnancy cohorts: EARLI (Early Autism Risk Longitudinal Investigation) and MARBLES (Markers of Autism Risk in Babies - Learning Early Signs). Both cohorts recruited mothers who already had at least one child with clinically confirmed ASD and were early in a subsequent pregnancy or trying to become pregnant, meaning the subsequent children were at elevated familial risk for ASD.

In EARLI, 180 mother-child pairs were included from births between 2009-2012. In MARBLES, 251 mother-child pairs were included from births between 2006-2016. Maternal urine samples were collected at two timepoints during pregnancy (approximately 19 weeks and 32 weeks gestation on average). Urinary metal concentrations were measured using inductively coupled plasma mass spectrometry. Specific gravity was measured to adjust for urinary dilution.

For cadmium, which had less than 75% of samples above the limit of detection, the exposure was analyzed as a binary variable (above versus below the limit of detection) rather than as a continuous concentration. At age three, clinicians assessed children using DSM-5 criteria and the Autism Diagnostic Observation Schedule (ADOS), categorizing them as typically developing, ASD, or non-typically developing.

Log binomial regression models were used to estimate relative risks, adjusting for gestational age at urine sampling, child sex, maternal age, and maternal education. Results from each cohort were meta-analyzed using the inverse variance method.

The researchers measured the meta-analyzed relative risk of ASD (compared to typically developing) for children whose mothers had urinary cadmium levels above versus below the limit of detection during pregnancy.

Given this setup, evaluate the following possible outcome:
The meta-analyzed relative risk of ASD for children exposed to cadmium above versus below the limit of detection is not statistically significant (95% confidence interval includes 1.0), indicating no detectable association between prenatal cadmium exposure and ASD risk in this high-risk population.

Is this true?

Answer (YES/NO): NO